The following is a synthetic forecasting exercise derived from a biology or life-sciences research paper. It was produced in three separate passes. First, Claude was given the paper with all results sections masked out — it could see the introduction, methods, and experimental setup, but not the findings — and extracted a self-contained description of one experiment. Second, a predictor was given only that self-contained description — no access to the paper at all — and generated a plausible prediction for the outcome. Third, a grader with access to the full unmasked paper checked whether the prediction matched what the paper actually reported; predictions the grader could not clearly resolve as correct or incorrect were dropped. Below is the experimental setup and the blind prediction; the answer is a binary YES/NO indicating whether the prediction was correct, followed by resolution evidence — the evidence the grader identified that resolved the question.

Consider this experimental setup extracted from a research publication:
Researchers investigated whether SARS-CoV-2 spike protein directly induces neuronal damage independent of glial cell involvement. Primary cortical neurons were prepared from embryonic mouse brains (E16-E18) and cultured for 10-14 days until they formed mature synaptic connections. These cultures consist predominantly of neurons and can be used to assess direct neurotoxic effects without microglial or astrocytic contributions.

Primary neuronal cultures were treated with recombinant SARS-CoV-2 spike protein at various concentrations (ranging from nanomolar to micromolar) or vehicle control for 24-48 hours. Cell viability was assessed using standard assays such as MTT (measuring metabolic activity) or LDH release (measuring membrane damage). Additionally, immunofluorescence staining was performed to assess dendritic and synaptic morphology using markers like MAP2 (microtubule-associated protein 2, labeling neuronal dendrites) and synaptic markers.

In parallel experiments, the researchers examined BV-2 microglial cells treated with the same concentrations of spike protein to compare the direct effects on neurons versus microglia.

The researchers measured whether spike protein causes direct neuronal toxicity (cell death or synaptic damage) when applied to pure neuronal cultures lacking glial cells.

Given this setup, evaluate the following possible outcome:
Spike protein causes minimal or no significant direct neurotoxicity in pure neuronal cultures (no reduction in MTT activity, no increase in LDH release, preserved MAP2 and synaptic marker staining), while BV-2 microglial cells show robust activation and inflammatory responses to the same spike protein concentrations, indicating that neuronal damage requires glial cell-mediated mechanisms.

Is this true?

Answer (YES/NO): YES